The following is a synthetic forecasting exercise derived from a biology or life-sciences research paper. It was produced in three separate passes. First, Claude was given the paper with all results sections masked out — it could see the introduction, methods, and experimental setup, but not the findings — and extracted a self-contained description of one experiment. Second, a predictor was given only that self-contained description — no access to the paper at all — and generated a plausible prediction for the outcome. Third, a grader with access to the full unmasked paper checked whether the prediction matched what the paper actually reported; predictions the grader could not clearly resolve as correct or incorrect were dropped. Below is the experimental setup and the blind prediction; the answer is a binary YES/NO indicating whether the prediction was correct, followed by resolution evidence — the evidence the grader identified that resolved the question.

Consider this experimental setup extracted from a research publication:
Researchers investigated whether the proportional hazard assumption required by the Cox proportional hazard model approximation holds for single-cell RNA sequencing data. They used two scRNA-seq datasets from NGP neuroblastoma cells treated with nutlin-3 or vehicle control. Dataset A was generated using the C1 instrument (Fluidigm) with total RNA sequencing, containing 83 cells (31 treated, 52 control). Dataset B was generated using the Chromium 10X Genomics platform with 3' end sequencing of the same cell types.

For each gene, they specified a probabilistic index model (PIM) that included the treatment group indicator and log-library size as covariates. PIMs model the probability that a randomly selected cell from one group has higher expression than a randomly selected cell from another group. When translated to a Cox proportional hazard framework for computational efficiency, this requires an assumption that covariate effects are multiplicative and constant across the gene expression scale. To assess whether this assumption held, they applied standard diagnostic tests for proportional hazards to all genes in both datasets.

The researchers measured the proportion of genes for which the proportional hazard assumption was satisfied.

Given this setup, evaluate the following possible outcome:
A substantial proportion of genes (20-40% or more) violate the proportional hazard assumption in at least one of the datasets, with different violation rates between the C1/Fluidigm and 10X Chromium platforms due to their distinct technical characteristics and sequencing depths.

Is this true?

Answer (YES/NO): NO